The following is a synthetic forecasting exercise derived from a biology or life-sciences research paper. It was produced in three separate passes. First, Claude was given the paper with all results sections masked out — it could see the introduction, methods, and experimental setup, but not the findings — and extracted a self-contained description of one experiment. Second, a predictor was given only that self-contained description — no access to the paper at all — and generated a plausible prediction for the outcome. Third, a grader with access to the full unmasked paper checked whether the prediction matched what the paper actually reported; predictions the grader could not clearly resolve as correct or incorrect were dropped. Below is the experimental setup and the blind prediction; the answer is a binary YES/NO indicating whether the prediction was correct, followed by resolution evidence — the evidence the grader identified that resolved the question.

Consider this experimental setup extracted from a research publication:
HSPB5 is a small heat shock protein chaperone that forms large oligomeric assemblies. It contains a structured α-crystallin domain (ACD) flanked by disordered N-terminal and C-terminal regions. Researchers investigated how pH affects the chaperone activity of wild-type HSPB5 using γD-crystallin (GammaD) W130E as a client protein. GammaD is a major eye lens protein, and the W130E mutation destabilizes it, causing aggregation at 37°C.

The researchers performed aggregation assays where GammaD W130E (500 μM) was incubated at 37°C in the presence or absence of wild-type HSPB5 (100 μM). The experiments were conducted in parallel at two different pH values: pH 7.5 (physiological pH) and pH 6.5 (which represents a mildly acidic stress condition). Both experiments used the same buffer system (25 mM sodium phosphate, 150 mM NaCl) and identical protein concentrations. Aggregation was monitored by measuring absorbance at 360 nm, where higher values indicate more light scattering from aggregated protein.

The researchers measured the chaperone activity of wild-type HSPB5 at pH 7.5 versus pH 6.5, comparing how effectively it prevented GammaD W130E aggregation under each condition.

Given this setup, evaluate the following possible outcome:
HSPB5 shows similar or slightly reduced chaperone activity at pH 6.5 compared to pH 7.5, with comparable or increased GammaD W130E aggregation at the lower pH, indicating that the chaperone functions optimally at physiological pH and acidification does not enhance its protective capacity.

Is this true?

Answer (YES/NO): NO